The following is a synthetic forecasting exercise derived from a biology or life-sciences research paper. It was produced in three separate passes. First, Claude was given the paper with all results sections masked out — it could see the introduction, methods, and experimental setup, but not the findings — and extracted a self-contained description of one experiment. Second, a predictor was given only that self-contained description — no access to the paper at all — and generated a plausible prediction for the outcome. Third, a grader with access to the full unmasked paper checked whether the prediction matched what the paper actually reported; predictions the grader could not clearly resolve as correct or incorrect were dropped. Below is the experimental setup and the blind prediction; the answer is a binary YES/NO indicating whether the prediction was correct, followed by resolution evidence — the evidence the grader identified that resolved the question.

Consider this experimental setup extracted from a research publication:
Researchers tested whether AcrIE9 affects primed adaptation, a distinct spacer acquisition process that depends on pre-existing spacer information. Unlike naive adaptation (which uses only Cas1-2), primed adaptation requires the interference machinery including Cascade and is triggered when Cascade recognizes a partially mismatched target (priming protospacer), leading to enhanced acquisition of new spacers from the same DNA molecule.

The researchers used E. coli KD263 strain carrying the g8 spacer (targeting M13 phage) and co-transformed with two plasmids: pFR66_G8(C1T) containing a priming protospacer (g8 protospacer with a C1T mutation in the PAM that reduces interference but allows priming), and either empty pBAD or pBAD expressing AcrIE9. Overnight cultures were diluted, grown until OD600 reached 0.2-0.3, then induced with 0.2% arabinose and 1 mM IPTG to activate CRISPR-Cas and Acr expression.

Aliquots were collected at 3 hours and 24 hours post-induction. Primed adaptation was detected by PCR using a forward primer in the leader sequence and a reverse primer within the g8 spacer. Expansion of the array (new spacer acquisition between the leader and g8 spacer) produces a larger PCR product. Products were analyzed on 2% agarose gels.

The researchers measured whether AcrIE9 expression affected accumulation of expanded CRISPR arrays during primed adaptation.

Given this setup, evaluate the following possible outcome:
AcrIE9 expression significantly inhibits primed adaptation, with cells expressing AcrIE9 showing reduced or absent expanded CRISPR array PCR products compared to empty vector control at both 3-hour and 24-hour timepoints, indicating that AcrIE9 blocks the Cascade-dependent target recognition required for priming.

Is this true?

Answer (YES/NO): NO